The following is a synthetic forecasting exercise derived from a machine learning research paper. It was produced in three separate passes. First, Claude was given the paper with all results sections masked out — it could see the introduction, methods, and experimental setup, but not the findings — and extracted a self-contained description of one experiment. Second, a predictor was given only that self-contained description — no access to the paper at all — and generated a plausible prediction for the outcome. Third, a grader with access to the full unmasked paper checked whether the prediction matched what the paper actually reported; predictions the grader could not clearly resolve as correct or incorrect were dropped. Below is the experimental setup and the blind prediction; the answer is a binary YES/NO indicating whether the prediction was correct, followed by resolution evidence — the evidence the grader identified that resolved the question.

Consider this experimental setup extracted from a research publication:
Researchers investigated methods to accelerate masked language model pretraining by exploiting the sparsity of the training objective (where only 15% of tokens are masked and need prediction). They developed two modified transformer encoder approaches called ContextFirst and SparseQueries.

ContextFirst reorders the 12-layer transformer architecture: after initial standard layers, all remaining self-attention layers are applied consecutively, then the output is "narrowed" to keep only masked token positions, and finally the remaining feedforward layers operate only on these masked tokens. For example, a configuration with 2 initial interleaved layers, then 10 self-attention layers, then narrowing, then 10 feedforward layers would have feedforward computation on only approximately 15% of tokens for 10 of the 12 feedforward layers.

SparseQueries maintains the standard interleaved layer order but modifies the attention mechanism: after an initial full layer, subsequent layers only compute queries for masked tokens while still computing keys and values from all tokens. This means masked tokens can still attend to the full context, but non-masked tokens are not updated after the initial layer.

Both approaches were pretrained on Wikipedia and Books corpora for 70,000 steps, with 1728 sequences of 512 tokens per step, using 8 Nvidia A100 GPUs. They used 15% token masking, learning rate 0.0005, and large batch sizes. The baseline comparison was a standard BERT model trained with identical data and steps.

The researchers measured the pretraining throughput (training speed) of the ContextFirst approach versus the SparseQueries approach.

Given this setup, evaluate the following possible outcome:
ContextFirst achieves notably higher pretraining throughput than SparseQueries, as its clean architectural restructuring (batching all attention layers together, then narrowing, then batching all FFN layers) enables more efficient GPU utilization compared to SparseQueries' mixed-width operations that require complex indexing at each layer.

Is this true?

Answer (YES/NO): NO